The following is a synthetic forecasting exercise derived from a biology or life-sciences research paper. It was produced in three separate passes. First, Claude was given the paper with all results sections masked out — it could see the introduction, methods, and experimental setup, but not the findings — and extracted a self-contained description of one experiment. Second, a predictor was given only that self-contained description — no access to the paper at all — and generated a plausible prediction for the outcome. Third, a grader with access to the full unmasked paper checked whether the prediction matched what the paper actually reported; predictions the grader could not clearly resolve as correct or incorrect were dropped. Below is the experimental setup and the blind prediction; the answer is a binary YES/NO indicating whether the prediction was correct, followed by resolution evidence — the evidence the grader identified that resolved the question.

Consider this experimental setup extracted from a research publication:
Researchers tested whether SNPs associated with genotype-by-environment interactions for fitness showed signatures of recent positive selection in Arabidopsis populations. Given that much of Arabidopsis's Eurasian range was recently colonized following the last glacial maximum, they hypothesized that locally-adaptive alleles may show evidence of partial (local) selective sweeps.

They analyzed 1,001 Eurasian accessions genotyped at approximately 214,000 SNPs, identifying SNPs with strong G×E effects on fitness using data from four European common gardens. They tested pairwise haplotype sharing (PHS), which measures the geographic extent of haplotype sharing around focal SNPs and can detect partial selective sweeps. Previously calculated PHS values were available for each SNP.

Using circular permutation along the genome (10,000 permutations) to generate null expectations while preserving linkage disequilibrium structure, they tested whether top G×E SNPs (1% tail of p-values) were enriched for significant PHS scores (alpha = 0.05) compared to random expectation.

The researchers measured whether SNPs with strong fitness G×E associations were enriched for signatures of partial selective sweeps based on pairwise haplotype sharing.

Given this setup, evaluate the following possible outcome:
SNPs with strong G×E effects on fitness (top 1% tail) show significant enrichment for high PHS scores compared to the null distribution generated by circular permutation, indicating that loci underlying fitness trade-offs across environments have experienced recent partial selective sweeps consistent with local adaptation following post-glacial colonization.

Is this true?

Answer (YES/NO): YES